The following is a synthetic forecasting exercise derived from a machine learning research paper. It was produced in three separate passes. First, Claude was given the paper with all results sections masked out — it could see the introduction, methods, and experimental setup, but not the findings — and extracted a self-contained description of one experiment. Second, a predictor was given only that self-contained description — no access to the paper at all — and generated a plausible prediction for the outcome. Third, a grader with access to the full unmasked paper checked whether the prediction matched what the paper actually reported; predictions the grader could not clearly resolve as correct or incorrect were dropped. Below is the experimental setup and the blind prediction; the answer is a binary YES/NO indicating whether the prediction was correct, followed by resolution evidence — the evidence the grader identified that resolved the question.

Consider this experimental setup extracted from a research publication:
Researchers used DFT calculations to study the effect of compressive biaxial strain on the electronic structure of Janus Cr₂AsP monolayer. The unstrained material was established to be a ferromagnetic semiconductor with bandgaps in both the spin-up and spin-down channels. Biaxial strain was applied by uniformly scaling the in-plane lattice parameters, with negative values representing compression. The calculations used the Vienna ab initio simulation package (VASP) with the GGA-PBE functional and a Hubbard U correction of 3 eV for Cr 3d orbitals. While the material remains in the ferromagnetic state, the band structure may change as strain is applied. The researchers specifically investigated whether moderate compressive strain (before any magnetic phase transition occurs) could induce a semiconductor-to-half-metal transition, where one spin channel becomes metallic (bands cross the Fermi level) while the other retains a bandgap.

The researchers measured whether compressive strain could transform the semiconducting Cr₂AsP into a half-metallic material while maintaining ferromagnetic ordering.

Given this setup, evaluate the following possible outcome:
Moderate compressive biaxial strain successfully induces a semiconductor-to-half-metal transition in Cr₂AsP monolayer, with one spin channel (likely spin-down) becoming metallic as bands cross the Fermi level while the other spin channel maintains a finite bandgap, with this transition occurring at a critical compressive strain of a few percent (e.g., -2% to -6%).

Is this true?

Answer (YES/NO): YES